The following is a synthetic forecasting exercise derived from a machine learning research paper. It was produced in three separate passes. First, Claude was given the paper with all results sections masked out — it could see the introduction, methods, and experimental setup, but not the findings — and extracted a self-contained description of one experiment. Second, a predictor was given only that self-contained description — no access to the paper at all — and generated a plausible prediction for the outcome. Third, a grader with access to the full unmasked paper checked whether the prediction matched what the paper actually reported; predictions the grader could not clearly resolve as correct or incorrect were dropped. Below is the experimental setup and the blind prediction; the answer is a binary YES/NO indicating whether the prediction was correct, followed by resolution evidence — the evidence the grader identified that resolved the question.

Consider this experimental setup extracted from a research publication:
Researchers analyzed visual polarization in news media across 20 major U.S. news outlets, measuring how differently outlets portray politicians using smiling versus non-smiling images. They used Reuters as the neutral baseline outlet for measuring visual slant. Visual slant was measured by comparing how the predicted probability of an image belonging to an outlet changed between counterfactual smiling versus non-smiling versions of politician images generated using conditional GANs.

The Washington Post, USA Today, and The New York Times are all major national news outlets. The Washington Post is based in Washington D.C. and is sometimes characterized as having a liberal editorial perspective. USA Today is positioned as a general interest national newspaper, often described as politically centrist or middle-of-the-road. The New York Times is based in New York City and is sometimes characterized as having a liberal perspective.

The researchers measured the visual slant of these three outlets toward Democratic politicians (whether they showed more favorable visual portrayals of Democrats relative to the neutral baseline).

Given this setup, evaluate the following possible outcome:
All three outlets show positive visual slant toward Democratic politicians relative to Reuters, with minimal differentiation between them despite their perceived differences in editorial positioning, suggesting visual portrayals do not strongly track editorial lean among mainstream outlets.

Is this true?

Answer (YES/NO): NO